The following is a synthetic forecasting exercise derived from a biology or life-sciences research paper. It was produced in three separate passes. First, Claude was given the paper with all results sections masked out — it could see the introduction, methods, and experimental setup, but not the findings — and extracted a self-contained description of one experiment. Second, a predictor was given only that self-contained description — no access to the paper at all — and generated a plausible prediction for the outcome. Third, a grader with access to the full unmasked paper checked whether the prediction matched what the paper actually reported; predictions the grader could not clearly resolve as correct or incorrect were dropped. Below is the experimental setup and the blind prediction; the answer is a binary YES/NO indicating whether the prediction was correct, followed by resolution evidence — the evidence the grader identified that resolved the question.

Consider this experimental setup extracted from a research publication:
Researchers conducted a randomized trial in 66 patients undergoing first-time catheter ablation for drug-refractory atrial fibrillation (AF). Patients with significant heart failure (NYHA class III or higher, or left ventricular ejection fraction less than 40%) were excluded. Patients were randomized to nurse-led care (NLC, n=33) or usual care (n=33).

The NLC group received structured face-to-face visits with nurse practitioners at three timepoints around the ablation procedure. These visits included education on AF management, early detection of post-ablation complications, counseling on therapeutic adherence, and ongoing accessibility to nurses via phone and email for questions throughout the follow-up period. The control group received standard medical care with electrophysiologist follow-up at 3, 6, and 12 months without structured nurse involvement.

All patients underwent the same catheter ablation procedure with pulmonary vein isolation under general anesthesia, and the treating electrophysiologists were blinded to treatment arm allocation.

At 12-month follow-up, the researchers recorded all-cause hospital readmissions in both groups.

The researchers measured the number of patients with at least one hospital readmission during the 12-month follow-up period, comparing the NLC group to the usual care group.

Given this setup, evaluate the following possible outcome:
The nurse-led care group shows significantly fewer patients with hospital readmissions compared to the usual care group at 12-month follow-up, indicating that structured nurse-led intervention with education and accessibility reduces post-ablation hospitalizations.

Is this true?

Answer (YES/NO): NO